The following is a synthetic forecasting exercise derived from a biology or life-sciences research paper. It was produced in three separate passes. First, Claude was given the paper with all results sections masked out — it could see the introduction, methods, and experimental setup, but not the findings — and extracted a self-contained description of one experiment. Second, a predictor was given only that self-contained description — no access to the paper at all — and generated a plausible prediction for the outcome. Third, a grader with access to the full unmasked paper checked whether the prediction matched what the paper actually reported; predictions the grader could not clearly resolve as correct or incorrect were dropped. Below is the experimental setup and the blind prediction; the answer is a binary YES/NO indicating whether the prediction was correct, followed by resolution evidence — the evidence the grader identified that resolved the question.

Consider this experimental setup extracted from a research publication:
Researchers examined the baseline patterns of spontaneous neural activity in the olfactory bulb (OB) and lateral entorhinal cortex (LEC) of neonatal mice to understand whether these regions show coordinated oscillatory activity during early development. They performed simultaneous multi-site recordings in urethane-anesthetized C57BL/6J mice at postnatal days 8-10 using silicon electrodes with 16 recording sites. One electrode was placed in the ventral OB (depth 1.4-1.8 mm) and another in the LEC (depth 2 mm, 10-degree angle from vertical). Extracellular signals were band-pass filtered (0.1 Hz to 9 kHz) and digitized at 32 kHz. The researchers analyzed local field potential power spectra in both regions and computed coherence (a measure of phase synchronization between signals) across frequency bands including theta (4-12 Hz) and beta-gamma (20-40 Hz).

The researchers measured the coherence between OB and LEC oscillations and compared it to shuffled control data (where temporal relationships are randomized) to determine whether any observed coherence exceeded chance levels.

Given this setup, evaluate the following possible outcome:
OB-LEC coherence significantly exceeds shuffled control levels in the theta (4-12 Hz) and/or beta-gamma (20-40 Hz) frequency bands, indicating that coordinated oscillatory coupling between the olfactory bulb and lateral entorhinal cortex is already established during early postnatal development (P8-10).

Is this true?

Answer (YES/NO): YES